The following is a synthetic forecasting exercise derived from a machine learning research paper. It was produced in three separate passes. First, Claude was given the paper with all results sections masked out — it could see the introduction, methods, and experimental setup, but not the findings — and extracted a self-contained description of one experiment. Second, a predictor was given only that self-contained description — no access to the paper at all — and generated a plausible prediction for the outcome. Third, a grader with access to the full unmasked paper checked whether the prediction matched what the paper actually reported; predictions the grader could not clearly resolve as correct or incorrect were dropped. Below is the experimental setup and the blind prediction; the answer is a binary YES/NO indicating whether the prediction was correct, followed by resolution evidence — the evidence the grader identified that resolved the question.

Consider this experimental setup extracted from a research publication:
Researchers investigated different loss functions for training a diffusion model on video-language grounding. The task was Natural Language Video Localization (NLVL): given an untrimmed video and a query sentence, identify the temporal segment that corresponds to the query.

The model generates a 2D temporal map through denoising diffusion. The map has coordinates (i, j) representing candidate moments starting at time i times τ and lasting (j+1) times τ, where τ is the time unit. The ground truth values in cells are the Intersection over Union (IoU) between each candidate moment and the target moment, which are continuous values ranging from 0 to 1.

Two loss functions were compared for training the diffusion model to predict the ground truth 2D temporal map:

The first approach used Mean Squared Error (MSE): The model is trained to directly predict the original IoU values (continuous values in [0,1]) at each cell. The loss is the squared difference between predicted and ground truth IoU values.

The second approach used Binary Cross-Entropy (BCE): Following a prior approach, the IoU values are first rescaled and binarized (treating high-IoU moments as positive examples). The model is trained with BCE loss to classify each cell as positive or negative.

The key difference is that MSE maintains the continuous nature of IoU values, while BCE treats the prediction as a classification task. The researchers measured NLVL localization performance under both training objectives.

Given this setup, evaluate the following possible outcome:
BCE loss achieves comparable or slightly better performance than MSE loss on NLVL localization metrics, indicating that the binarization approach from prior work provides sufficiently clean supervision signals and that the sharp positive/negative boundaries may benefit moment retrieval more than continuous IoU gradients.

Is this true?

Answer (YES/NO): NO